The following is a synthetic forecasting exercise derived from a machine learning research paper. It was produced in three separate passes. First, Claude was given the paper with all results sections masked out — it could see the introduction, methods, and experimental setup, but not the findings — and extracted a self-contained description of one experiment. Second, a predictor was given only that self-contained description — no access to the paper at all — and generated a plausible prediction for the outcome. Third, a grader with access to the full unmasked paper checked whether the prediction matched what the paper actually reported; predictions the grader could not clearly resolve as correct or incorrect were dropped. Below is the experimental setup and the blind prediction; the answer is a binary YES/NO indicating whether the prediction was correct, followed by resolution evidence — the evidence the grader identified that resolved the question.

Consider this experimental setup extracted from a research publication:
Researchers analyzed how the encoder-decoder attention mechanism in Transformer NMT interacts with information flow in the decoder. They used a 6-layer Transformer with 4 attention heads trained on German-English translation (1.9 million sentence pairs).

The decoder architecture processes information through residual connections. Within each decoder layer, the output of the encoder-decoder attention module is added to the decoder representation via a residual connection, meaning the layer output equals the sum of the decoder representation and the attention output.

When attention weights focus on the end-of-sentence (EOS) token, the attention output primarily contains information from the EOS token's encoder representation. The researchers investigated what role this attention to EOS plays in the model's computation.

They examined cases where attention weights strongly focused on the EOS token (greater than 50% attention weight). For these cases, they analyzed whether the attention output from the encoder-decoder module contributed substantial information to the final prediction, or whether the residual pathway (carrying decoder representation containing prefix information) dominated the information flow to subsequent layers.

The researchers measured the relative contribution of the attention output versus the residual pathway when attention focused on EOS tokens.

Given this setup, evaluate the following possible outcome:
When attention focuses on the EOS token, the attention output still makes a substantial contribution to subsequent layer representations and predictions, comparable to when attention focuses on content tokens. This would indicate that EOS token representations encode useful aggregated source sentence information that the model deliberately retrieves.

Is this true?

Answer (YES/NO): NO